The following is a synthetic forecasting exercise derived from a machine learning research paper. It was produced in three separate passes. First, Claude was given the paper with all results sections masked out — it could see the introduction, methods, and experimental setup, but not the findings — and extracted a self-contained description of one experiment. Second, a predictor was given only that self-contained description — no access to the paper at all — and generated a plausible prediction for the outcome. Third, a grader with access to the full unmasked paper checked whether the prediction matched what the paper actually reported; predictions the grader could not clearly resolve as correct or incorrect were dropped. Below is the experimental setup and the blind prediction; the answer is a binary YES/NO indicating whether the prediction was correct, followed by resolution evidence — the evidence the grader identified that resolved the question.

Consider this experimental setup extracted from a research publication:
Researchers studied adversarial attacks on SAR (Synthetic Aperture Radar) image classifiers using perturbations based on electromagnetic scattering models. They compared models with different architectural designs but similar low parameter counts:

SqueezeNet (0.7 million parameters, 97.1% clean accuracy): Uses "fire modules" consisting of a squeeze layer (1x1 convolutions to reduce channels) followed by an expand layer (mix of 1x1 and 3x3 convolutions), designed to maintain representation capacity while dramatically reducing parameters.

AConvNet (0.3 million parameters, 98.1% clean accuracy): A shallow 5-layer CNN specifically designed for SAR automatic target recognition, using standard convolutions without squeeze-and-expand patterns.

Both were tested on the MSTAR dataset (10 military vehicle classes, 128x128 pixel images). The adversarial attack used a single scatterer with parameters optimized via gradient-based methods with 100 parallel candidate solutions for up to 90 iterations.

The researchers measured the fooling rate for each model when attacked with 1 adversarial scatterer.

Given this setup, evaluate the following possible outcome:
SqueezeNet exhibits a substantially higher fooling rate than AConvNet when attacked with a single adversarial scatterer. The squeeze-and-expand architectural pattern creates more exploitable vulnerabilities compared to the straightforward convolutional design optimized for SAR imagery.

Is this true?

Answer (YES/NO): NO